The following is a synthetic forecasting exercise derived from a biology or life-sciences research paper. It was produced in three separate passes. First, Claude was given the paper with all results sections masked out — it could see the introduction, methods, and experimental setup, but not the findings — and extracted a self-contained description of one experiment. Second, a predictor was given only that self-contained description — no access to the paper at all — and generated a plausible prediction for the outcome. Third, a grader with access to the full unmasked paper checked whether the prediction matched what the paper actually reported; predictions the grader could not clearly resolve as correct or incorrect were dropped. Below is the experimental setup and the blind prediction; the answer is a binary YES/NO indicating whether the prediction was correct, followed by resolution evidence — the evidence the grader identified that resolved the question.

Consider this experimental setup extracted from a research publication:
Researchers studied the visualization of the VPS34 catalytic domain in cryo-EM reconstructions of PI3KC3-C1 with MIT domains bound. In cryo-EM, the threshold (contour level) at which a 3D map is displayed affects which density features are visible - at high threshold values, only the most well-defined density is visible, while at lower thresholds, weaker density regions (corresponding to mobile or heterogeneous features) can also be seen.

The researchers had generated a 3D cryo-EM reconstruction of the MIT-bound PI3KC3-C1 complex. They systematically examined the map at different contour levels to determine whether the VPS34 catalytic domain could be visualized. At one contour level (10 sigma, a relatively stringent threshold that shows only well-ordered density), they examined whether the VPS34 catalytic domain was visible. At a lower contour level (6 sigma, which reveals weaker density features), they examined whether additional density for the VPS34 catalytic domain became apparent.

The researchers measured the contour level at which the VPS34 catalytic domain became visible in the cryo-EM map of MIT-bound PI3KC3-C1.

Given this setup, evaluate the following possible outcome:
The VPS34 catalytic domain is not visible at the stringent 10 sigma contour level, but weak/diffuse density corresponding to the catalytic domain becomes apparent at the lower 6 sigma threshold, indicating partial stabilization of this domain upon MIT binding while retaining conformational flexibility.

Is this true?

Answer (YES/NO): YES